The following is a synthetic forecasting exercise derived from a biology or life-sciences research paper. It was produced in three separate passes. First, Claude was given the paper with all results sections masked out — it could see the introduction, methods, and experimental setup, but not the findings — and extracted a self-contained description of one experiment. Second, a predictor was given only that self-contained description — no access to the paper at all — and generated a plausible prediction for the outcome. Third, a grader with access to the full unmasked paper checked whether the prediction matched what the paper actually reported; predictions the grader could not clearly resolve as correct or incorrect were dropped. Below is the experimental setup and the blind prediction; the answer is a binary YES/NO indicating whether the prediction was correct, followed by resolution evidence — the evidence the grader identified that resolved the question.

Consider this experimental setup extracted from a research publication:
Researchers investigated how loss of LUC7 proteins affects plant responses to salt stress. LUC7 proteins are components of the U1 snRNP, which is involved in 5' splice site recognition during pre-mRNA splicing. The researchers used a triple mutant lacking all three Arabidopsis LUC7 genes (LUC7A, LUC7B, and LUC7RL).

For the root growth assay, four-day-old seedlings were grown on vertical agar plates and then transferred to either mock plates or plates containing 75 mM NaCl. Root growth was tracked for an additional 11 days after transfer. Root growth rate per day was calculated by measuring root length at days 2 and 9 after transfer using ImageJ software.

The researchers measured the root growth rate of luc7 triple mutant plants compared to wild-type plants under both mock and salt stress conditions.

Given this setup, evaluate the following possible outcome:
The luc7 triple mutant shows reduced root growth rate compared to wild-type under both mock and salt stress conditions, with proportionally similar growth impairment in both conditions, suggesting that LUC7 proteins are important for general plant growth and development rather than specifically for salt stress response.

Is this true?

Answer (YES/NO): NO